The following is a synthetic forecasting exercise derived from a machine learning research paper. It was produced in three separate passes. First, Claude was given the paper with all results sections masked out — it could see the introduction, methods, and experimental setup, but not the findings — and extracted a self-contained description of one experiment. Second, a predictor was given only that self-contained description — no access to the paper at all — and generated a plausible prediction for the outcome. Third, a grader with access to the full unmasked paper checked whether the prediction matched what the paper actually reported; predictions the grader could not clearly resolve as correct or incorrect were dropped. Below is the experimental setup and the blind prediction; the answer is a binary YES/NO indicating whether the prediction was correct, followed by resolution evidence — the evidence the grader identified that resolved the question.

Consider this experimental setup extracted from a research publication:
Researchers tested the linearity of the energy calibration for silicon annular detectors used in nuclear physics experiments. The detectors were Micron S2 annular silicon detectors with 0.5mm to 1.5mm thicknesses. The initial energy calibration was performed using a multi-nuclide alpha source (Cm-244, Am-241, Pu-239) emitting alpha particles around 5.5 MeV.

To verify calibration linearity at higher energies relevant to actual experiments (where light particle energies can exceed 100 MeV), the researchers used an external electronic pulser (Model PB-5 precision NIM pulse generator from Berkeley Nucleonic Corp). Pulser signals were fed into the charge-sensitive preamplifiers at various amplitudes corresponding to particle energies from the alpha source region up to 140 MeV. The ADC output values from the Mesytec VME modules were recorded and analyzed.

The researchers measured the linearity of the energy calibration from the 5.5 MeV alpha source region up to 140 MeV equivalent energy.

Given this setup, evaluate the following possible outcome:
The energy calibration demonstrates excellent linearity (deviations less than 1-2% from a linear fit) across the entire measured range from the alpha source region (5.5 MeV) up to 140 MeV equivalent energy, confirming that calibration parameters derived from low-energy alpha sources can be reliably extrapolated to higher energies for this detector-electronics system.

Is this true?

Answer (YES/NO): YES